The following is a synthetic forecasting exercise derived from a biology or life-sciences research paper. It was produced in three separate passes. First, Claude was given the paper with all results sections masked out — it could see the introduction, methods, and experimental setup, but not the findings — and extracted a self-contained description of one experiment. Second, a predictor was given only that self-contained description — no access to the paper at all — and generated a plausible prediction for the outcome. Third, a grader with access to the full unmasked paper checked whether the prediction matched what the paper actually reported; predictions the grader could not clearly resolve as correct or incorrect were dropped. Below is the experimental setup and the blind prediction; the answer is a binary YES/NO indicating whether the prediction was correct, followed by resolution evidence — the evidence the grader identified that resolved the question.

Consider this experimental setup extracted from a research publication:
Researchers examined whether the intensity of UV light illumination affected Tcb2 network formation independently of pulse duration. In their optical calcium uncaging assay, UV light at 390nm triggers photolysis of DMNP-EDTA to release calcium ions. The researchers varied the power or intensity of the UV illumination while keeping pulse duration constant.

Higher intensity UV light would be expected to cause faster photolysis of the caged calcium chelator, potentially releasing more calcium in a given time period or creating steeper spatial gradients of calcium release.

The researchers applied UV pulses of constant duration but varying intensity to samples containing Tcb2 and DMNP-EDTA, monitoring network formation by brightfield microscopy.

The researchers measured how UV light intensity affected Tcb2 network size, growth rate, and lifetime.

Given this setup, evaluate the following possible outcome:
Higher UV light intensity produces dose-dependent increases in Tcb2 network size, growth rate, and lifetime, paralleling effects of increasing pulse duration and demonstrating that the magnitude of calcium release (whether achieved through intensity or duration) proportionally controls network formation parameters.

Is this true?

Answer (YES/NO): NO